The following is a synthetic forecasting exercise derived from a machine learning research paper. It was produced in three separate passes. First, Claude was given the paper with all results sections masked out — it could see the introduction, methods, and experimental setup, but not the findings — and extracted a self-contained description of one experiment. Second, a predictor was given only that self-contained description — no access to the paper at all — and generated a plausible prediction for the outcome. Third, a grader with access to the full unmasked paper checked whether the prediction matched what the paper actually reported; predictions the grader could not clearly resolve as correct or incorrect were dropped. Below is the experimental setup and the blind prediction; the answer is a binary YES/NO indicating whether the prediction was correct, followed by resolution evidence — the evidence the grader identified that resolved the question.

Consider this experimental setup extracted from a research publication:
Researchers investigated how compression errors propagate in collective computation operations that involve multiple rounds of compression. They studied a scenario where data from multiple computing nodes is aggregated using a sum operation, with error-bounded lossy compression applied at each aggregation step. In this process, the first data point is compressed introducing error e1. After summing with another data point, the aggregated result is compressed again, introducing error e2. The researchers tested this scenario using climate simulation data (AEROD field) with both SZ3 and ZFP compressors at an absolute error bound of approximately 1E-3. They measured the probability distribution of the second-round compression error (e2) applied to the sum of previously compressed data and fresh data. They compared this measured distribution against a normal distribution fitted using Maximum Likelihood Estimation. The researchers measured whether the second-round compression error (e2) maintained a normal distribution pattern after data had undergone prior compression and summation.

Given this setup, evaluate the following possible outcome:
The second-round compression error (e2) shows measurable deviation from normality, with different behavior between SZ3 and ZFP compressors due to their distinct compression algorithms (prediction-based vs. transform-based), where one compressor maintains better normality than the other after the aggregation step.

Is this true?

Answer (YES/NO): NO